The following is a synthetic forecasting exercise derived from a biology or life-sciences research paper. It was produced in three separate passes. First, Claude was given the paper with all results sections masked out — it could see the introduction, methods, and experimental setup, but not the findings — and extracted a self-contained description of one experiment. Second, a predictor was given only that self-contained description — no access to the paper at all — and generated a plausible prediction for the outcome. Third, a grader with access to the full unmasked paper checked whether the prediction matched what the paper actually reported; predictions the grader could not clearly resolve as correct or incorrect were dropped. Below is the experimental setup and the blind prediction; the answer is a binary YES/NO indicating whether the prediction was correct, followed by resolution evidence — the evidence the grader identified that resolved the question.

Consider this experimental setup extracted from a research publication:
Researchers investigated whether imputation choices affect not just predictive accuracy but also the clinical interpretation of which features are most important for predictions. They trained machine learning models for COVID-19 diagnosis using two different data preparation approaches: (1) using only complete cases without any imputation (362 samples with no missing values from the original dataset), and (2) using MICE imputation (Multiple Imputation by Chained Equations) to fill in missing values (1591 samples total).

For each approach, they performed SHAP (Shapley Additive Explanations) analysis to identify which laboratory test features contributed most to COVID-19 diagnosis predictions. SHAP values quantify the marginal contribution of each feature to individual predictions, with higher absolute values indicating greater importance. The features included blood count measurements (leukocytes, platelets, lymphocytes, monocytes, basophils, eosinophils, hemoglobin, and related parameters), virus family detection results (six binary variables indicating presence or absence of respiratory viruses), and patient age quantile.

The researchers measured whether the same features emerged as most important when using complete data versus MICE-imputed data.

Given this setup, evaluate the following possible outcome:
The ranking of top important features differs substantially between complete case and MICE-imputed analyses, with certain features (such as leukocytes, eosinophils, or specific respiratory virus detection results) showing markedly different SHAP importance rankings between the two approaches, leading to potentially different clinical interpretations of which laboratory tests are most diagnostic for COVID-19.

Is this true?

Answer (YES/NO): YES